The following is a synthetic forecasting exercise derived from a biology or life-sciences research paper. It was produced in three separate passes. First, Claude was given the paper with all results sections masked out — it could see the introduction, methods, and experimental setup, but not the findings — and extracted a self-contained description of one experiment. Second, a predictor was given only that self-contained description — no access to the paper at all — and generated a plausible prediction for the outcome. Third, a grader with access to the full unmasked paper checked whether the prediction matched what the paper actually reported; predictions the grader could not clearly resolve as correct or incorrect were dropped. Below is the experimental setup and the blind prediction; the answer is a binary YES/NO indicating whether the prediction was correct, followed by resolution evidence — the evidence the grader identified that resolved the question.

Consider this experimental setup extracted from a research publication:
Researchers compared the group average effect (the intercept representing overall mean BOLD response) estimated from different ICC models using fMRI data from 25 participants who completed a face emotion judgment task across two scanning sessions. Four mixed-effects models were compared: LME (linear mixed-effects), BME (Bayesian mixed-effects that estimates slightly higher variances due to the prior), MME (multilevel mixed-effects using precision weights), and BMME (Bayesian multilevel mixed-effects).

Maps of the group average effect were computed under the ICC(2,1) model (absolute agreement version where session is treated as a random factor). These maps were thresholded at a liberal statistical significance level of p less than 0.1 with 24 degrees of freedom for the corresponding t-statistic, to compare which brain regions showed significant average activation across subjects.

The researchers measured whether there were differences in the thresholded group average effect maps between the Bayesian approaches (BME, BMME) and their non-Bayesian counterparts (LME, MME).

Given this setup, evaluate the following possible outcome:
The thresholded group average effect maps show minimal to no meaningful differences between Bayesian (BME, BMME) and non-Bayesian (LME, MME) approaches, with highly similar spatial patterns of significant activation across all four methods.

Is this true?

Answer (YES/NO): NO